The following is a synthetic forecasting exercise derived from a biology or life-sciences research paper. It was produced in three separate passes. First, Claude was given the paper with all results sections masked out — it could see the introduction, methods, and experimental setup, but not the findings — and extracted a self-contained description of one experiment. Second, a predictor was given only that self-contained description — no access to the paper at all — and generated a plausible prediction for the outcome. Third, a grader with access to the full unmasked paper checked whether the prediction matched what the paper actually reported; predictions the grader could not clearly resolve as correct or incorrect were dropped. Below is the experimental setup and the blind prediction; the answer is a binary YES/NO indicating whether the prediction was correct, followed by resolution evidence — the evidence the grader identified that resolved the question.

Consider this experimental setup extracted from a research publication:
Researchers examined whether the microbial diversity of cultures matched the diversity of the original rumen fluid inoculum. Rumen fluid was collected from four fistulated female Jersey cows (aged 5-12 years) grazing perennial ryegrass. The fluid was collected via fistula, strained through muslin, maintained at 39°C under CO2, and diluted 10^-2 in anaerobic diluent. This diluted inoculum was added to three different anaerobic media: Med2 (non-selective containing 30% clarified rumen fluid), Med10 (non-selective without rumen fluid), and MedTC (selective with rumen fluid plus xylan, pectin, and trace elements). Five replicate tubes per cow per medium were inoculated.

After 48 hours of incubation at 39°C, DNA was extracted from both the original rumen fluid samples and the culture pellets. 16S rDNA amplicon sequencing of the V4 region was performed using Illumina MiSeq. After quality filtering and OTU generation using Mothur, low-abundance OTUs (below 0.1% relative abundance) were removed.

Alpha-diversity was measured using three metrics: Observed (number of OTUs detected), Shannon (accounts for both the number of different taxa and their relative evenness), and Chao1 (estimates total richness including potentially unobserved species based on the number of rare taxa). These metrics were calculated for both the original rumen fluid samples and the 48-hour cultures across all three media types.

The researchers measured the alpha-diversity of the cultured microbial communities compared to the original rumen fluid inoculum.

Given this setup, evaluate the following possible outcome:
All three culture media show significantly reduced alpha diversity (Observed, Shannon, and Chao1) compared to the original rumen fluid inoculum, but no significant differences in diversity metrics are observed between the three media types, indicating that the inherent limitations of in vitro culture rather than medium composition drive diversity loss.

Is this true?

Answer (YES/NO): NO